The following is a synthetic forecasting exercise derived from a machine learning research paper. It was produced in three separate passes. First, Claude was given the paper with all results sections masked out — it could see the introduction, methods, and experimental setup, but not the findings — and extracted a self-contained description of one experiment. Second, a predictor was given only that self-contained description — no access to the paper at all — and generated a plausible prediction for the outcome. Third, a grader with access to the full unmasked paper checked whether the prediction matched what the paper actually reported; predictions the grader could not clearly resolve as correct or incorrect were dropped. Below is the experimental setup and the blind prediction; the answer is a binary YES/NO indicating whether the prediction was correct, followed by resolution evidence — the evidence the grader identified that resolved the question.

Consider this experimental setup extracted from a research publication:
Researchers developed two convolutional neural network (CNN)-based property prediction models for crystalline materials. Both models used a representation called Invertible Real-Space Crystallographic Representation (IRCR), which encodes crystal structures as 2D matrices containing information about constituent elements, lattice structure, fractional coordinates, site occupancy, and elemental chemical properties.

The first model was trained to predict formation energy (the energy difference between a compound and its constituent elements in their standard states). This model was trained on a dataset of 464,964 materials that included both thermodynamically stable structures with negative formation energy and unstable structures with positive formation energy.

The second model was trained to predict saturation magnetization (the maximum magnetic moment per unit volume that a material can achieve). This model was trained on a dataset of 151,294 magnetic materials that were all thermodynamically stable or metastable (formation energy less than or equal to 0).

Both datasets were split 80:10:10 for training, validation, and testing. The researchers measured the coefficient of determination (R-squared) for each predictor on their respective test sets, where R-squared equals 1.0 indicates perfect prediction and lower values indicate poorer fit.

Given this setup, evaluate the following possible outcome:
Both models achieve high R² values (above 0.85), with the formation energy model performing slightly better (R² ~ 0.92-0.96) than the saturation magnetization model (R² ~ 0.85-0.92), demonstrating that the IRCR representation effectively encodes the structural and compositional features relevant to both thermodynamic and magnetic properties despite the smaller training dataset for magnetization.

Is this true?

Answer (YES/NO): NO